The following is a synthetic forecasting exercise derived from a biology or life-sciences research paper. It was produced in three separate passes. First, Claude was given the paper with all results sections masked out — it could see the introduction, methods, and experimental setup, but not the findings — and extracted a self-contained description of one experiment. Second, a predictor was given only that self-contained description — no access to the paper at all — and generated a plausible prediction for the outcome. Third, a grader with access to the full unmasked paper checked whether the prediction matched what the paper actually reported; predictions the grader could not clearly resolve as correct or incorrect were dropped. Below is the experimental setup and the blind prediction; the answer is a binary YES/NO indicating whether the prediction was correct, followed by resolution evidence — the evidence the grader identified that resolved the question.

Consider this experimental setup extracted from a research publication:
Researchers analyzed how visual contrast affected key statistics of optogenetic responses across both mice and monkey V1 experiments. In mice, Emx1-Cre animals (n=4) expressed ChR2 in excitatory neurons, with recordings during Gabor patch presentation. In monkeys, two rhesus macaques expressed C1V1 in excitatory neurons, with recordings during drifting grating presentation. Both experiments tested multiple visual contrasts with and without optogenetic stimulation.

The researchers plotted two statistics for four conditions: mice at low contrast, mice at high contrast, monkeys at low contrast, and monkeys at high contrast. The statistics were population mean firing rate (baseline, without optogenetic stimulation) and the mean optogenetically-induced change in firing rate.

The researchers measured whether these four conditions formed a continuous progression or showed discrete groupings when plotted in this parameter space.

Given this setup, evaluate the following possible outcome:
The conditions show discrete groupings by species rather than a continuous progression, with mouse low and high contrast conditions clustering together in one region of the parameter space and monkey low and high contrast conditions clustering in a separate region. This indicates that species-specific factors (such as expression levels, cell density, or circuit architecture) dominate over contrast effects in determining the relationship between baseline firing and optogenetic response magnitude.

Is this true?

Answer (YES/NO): NO